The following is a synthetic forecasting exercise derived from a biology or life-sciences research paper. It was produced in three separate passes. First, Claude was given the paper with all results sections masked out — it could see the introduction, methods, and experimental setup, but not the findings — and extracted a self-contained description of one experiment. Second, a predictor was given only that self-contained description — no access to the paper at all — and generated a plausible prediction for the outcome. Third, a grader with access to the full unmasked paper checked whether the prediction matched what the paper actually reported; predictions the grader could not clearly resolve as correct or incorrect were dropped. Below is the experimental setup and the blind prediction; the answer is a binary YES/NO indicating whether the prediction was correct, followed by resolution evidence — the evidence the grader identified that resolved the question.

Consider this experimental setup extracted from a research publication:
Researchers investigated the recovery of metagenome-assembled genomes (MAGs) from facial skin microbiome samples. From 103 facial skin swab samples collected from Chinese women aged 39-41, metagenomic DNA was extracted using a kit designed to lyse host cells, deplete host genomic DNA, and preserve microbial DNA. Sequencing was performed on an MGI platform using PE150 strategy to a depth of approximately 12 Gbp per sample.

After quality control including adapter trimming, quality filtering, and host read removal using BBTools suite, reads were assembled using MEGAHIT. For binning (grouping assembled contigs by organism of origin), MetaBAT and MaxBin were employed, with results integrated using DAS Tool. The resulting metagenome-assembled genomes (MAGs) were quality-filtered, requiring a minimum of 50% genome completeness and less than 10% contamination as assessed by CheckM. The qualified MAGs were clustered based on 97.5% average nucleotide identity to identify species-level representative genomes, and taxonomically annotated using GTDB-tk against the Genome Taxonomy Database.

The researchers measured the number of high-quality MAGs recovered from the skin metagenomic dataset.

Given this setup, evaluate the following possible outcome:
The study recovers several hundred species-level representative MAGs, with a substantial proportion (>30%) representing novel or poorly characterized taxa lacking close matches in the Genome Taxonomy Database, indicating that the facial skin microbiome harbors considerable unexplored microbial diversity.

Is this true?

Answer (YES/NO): NO